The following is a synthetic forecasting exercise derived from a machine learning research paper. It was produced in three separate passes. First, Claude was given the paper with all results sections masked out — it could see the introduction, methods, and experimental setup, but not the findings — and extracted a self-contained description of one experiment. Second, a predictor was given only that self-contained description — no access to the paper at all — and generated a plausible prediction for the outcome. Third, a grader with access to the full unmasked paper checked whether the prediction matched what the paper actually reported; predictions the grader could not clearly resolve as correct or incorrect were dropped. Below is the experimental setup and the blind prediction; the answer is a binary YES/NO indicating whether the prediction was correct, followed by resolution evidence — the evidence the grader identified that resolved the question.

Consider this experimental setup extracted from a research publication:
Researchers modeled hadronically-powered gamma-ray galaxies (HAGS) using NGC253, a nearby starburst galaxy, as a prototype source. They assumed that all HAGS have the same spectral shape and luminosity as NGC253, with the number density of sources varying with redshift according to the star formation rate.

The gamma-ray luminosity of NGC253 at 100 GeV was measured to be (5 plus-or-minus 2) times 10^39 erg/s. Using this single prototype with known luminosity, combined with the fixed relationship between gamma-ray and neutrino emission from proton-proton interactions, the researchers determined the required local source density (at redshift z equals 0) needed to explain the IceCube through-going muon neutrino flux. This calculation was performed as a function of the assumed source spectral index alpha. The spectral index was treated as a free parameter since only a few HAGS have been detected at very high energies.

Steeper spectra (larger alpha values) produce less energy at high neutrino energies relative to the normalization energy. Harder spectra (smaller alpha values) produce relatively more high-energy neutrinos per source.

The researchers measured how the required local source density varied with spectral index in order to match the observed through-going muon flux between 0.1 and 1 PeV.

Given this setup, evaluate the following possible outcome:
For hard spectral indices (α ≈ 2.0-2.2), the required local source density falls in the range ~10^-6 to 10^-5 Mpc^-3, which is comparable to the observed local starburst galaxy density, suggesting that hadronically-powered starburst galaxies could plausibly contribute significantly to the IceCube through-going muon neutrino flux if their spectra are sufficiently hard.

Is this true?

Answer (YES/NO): NO